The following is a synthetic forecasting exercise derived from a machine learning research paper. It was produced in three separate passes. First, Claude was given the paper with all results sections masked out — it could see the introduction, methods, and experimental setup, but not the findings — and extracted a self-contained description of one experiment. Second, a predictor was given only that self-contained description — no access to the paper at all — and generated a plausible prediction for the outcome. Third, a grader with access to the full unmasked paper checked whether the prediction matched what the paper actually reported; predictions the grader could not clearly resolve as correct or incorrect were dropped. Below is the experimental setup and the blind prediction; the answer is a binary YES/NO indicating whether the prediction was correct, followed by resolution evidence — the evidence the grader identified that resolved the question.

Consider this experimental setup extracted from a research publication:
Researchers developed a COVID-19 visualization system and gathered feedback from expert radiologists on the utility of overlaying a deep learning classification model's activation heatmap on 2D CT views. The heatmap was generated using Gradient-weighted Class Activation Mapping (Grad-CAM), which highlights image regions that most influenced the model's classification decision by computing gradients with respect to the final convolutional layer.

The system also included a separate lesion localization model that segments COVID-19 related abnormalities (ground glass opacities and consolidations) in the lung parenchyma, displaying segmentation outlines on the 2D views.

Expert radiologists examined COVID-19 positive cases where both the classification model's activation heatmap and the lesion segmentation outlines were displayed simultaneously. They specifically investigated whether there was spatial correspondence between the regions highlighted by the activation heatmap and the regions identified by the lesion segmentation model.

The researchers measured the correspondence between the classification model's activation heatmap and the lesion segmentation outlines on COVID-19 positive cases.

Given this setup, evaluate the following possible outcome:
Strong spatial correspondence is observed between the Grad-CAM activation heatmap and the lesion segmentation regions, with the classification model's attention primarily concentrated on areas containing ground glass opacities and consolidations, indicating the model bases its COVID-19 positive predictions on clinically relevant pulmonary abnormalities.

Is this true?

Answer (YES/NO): NO